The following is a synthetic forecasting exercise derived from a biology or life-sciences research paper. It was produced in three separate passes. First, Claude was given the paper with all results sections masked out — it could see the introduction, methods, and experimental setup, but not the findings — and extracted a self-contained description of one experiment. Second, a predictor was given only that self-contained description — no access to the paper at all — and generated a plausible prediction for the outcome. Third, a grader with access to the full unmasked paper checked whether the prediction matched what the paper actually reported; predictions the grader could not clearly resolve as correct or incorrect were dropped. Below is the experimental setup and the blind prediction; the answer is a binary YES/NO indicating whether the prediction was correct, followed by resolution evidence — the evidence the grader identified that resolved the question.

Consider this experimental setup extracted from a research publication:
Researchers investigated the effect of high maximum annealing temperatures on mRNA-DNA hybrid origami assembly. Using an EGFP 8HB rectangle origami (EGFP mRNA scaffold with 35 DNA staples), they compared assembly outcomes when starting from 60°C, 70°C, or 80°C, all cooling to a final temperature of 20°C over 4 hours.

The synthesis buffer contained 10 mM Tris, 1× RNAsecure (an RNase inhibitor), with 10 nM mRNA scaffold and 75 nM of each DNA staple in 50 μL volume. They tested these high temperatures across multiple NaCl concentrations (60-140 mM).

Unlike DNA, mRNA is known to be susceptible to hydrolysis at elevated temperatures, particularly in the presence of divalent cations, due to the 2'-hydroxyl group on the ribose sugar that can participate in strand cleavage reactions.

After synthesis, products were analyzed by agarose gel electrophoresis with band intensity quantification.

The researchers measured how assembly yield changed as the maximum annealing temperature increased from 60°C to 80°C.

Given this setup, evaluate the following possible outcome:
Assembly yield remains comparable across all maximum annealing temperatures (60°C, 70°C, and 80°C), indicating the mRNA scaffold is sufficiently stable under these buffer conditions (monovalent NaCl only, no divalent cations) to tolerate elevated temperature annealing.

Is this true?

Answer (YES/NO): YES